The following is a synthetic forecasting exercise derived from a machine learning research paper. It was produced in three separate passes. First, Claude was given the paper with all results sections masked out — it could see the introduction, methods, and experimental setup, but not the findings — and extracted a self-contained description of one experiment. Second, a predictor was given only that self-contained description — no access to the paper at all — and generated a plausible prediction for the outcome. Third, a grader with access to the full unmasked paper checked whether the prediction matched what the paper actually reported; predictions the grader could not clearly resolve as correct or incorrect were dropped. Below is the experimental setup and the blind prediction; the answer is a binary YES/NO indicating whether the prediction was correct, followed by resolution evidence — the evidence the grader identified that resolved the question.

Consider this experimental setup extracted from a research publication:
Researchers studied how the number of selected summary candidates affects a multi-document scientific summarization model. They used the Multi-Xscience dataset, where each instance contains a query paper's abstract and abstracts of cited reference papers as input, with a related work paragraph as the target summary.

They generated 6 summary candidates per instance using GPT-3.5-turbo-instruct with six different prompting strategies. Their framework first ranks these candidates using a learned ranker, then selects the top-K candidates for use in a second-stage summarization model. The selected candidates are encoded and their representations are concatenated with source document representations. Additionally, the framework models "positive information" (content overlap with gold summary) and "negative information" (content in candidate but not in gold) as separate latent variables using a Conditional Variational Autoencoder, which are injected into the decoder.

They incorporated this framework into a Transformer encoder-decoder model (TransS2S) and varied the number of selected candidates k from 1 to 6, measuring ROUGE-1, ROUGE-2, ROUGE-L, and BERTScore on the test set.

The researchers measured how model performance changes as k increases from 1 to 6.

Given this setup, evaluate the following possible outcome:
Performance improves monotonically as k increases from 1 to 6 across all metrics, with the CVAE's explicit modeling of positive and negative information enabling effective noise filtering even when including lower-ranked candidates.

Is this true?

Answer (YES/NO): NO